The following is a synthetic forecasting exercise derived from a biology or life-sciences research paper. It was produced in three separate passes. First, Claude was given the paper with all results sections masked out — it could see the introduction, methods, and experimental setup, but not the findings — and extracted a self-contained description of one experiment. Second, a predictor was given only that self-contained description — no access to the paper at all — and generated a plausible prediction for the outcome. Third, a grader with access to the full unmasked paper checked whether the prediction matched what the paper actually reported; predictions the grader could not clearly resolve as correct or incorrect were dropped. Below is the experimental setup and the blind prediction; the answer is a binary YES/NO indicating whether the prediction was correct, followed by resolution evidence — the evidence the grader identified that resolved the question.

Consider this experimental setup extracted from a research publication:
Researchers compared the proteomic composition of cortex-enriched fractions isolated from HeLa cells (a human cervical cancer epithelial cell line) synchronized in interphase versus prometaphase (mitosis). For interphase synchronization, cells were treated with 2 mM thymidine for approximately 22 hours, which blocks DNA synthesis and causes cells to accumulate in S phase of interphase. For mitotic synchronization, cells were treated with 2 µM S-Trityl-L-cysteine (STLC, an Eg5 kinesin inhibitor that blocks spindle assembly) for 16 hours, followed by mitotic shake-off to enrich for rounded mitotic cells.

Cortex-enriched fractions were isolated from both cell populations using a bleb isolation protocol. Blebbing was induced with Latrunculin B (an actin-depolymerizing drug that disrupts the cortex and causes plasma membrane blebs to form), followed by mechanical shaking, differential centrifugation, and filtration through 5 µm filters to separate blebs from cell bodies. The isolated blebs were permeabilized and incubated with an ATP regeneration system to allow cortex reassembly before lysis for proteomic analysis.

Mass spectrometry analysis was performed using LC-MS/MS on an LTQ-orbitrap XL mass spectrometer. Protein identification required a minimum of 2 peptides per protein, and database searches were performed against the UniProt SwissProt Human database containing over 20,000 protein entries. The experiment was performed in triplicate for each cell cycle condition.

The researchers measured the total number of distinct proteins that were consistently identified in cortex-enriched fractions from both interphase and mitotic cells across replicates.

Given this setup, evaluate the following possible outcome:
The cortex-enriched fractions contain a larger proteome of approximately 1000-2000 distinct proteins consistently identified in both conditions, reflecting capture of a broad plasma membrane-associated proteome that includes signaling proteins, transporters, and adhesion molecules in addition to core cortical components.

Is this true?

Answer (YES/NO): NO